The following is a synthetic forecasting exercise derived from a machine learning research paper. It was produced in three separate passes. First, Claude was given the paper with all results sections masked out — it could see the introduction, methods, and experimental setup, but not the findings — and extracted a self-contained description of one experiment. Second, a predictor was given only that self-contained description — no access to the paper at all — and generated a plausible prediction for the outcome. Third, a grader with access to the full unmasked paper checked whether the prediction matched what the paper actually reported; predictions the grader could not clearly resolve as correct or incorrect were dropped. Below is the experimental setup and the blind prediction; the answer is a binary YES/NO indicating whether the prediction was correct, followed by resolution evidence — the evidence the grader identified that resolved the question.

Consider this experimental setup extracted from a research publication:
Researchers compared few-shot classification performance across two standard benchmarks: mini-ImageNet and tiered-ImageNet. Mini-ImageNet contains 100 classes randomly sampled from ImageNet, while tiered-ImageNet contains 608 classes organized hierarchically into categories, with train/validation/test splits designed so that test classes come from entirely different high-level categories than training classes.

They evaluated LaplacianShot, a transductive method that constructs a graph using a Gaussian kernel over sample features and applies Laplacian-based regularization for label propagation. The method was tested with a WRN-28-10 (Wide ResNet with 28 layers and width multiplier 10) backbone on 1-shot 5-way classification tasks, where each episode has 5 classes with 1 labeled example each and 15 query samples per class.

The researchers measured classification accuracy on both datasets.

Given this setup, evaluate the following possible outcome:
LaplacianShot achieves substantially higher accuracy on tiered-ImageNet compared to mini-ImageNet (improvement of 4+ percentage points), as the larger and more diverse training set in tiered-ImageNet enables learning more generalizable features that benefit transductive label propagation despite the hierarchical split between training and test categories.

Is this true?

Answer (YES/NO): YES